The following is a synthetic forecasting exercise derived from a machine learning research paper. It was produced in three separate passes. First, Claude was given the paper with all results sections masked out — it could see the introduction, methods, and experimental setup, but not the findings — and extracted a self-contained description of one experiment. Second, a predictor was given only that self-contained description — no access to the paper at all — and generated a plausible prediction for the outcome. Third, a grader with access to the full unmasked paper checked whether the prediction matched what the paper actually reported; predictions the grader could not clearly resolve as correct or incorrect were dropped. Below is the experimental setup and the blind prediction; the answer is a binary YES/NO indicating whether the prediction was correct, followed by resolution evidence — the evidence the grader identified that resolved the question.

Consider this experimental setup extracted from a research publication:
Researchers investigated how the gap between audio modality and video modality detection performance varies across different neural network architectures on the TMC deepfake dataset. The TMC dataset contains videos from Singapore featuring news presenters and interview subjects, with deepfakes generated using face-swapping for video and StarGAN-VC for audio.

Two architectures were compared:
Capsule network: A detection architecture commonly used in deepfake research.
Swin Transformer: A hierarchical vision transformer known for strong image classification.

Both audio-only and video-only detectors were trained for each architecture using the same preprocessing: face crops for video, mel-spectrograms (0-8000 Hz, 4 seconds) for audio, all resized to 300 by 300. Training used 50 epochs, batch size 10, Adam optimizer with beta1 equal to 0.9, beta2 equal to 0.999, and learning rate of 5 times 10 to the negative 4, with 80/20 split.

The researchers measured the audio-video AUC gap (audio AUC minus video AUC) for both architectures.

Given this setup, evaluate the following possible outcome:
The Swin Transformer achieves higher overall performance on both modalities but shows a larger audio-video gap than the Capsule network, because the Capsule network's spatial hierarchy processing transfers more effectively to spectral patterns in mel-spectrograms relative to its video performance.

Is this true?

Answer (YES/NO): NO